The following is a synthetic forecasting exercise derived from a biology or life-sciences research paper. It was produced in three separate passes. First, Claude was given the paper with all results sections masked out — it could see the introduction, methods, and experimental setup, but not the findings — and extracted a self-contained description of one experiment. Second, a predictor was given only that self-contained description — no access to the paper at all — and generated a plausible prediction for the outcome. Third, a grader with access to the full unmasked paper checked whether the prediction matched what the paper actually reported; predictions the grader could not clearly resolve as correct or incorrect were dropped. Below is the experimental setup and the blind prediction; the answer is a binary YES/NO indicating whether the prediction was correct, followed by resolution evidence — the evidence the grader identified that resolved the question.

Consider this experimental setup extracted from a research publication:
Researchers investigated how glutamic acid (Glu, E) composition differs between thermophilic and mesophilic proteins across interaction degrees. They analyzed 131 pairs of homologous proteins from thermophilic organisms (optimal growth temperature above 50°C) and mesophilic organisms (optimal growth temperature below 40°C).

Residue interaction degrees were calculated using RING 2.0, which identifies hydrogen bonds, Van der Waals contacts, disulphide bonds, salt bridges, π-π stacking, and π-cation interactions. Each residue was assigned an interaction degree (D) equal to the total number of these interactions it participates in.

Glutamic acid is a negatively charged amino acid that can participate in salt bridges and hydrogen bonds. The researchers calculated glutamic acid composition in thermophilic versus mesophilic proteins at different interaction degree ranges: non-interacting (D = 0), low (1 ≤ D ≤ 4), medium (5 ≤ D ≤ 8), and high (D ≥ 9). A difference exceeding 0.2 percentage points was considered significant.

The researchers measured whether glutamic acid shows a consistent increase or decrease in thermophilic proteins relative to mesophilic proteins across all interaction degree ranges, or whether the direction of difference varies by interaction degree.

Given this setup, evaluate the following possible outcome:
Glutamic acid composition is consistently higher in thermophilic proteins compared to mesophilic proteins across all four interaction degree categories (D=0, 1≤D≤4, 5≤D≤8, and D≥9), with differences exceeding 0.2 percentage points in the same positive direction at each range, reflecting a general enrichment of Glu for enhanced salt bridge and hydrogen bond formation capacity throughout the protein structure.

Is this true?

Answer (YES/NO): NO